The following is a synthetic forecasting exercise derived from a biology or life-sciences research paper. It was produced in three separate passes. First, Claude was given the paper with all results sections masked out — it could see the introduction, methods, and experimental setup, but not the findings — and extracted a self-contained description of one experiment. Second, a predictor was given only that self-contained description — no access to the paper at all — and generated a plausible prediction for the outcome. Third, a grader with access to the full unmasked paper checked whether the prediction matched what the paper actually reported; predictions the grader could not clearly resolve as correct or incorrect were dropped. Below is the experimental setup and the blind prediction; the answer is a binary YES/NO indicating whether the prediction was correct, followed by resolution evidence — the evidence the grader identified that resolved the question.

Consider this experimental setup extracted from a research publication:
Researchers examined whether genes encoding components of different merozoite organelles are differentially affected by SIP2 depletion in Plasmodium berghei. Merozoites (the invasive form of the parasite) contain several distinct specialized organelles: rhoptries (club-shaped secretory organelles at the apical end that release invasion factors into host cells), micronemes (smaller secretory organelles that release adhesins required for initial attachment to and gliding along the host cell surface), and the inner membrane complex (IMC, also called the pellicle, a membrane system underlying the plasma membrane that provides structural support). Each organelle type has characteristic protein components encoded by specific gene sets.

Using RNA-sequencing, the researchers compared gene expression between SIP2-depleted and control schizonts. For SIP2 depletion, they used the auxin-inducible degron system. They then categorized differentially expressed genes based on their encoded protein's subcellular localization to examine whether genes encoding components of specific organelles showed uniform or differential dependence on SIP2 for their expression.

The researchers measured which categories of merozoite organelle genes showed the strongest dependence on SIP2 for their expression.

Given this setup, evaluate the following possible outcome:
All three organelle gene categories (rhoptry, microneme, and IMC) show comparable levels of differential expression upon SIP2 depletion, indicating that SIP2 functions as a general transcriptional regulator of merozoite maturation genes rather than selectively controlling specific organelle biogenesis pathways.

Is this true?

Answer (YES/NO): NO